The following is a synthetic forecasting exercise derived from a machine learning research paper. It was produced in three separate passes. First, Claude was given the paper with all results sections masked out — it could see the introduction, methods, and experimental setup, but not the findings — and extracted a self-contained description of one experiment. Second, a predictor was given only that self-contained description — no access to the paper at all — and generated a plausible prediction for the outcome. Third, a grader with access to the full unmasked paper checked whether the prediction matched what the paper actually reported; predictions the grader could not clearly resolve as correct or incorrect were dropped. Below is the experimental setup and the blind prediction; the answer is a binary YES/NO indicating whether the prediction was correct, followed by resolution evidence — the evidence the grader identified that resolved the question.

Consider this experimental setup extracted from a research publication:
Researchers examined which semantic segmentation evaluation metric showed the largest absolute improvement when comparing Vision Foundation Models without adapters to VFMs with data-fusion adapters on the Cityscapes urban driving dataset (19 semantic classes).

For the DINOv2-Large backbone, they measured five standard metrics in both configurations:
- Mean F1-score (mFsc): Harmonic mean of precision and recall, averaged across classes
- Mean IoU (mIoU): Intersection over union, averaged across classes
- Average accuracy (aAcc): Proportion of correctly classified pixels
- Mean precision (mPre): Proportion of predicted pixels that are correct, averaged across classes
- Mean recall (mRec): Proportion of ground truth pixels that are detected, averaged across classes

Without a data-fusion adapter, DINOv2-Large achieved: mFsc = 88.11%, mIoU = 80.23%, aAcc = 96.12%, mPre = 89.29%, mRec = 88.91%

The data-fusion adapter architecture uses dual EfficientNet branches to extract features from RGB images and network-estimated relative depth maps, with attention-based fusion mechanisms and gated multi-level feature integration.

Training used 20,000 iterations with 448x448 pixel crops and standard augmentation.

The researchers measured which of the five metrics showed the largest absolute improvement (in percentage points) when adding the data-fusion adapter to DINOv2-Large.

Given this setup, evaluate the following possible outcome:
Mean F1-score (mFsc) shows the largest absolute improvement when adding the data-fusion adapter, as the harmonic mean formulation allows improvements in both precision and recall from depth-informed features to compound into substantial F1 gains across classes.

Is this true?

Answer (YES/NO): NO